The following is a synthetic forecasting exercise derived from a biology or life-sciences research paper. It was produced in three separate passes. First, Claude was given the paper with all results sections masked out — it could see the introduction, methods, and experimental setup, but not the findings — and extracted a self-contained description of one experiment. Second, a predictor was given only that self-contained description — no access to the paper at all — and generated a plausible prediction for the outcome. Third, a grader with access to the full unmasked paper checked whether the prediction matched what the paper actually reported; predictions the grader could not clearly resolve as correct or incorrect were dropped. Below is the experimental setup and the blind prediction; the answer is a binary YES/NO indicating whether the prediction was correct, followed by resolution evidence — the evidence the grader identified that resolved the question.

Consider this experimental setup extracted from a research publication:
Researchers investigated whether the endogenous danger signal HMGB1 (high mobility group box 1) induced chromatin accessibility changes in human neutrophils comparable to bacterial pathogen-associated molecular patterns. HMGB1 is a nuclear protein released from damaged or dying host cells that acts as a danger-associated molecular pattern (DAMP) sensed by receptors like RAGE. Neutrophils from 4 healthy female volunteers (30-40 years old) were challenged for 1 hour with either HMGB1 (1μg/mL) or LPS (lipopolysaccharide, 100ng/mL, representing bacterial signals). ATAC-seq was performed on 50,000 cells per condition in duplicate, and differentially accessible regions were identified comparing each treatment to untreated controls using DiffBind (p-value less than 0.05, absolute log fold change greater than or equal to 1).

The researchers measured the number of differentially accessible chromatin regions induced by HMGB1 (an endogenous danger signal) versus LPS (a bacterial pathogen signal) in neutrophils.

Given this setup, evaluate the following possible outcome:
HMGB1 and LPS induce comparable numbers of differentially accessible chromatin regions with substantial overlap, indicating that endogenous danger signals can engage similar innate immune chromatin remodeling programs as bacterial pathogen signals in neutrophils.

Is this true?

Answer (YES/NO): NO